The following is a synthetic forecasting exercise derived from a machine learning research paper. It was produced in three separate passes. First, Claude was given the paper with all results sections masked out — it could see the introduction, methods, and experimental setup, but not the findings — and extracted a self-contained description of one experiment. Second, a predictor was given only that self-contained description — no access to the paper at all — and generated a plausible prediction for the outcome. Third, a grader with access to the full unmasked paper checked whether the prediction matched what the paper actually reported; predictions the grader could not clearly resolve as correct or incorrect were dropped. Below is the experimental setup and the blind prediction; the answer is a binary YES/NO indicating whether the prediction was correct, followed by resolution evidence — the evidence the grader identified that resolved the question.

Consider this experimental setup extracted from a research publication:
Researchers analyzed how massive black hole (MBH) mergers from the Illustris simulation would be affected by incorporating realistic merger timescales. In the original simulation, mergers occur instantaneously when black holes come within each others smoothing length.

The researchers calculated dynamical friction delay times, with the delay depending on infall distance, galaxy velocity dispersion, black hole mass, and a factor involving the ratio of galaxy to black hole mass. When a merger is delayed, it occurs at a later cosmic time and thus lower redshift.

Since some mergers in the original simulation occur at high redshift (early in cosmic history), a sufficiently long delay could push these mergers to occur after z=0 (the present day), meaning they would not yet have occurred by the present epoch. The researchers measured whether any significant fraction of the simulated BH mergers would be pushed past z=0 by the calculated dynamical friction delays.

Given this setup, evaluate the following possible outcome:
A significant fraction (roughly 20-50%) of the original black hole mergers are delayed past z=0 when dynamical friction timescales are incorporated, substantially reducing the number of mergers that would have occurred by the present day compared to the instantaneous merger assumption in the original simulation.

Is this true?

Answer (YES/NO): NO